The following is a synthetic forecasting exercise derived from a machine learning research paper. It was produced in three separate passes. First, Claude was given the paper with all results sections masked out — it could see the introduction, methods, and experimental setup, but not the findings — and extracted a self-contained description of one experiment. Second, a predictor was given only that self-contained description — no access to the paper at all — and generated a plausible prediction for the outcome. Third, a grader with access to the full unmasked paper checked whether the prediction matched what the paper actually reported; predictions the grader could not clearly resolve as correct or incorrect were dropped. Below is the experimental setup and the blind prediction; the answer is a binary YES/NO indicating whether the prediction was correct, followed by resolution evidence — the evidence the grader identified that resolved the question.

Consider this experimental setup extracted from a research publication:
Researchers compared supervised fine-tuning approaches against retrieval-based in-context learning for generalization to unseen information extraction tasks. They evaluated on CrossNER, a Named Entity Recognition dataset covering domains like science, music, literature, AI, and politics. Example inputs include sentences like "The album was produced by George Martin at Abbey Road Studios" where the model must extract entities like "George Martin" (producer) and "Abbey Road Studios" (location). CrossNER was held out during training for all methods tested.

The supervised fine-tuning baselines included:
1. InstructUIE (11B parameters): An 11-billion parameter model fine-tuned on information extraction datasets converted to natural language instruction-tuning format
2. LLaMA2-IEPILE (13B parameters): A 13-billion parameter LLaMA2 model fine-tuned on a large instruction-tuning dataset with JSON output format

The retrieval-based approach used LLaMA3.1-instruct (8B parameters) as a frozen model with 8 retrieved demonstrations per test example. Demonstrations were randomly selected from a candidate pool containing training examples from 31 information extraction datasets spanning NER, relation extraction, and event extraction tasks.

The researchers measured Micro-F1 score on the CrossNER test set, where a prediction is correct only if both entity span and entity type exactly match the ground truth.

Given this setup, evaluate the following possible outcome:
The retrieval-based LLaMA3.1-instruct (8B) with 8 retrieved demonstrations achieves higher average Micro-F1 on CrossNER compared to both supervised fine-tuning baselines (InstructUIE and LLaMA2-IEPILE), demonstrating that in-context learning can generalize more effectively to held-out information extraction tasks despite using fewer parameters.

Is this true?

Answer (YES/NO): YES